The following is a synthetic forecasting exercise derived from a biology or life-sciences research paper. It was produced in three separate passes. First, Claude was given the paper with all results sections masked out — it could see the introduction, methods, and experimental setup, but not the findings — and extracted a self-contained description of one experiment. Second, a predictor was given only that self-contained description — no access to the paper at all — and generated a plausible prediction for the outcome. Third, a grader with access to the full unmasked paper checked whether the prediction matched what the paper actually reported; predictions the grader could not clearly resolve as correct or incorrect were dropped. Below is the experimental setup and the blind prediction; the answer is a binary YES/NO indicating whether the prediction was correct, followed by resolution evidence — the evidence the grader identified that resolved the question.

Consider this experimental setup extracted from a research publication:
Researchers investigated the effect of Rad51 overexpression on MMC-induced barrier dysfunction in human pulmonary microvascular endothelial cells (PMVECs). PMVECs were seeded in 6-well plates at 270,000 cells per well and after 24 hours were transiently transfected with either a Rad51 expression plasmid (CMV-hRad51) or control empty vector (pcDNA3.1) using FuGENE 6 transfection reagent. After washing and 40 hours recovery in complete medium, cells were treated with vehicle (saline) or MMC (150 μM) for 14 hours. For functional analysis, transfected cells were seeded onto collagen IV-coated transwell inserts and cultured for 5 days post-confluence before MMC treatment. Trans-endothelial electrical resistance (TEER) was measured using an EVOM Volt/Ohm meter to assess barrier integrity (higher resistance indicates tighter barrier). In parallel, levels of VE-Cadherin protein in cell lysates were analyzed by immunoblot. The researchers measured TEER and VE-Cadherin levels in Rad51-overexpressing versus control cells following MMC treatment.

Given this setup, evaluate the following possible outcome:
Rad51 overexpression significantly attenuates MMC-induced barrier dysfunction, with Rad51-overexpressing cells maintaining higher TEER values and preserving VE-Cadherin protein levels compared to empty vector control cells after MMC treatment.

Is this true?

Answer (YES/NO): YES